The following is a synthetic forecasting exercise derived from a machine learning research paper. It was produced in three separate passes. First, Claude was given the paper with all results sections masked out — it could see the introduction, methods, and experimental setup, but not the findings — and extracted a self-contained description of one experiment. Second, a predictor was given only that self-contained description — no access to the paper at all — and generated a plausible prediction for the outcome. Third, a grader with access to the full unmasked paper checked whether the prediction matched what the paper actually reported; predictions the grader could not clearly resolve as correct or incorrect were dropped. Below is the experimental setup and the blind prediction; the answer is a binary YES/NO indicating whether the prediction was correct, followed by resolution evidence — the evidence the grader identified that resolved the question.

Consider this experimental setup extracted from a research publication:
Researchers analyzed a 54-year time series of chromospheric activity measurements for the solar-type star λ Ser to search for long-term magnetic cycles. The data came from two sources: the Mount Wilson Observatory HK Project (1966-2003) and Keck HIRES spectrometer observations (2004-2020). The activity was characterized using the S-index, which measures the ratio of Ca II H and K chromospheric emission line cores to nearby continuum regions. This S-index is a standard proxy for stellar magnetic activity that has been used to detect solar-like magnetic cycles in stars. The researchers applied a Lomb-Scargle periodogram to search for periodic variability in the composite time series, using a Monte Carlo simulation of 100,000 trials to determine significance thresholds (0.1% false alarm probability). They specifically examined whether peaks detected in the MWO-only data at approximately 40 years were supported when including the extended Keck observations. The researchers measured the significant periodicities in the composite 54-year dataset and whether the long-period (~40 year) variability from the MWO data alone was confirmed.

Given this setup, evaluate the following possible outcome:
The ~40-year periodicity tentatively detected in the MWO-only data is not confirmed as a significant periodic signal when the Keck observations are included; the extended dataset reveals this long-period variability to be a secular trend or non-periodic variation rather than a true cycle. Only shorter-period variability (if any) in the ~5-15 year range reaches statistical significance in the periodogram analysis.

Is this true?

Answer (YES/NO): YES